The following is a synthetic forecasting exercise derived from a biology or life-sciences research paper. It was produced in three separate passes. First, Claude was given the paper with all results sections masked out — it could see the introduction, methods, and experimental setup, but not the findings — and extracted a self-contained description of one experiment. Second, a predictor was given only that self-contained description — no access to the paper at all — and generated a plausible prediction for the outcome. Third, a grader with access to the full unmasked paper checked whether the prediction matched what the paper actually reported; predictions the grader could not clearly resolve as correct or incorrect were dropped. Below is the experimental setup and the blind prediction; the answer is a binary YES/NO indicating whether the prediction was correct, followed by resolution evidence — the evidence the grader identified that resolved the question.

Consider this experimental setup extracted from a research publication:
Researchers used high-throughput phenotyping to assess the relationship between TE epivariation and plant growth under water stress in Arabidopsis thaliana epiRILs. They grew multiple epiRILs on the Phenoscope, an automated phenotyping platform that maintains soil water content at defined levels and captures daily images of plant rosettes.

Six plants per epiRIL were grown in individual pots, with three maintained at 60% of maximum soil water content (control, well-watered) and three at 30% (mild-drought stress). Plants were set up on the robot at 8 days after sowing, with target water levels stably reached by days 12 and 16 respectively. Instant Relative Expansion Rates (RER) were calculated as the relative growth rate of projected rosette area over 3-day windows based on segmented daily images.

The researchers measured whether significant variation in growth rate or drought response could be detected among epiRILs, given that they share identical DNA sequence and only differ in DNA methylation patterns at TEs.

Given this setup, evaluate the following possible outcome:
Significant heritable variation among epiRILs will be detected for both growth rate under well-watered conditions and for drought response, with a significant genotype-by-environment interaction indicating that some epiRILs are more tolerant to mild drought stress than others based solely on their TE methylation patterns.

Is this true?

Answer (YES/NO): NO